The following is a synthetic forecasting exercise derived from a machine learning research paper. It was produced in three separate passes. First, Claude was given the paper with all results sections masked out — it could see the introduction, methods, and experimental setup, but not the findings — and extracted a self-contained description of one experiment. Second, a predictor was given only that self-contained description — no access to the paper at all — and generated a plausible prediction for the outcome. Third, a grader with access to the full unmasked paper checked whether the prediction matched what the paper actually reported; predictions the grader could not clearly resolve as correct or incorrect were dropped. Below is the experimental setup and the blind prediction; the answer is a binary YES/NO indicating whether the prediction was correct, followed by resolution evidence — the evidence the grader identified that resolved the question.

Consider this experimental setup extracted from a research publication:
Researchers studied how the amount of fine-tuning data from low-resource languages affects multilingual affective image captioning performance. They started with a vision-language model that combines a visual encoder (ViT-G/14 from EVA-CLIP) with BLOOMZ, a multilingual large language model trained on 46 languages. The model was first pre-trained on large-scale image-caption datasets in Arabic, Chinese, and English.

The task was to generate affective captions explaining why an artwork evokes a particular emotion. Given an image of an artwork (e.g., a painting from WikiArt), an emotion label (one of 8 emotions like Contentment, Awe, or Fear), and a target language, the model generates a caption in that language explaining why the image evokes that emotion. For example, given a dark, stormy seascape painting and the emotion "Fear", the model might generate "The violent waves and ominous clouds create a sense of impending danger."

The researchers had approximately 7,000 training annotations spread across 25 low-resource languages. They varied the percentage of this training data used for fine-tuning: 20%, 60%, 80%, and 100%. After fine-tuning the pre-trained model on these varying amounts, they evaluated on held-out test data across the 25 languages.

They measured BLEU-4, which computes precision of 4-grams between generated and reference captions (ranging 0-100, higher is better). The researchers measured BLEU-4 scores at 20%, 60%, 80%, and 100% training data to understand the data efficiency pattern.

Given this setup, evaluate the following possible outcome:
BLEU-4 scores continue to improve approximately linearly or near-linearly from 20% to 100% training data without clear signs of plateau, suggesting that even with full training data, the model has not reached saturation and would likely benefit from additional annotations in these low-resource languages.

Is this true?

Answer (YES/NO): NO